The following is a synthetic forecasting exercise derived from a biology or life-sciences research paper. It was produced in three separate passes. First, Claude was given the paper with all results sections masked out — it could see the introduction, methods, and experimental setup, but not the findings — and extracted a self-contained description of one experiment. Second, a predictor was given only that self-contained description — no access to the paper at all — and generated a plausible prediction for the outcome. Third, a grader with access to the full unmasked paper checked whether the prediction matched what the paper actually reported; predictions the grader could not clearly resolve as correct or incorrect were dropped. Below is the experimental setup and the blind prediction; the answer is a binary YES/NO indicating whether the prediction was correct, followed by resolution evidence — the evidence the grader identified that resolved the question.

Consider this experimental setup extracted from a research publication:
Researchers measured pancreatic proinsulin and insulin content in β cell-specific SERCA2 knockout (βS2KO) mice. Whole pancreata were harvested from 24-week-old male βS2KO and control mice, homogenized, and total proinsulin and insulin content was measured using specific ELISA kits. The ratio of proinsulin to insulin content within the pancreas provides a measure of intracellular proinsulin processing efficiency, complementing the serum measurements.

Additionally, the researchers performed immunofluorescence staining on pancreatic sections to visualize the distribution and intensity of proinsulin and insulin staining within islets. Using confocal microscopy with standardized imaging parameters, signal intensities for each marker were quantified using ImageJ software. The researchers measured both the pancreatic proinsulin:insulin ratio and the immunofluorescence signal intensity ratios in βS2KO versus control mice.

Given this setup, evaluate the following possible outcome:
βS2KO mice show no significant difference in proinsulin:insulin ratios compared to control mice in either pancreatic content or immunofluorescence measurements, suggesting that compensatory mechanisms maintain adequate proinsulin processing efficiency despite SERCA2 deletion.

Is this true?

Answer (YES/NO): NO